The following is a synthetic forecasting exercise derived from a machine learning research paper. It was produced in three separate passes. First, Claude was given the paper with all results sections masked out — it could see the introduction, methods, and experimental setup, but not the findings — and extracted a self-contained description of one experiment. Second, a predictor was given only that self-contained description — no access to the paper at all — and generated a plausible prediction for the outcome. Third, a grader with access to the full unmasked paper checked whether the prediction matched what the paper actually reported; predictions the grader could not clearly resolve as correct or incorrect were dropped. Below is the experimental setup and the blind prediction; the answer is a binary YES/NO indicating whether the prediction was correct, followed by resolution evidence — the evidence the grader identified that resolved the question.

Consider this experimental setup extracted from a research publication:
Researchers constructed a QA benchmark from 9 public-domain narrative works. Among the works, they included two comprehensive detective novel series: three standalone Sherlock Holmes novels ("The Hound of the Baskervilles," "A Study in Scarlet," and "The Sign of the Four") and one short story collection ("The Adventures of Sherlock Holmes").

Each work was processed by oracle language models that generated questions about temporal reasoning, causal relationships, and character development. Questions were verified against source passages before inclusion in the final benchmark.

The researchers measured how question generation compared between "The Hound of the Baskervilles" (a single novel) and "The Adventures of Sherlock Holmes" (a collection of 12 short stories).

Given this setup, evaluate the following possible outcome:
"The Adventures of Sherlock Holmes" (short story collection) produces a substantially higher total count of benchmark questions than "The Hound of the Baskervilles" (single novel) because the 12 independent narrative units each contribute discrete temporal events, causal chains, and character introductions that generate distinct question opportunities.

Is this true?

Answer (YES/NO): NO